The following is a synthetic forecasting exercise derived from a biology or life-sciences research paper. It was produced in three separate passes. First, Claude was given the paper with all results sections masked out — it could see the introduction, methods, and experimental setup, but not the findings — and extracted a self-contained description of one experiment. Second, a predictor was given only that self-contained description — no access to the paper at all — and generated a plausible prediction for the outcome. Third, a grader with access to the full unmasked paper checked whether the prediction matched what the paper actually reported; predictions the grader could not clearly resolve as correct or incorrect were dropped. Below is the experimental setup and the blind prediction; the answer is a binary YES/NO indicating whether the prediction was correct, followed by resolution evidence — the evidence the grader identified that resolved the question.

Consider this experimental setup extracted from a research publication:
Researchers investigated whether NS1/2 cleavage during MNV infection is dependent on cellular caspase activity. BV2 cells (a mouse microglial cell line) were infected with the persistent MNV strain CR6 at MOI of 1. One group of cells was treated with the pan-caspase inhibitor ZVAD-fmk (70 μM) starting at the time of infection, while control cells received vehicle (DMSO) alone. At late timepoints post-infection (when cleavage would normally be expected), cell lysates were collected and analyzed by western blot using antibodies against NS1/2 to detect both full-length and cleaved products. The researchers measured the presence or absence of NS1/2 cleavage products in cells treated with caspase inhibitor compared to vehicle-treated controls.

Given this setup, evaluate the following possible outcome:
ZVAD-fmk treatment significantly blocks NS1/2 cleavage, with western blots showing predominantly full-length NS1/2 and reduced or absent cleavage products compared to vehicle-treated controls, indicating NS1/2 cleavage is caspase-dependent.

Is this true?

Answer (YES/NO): YES